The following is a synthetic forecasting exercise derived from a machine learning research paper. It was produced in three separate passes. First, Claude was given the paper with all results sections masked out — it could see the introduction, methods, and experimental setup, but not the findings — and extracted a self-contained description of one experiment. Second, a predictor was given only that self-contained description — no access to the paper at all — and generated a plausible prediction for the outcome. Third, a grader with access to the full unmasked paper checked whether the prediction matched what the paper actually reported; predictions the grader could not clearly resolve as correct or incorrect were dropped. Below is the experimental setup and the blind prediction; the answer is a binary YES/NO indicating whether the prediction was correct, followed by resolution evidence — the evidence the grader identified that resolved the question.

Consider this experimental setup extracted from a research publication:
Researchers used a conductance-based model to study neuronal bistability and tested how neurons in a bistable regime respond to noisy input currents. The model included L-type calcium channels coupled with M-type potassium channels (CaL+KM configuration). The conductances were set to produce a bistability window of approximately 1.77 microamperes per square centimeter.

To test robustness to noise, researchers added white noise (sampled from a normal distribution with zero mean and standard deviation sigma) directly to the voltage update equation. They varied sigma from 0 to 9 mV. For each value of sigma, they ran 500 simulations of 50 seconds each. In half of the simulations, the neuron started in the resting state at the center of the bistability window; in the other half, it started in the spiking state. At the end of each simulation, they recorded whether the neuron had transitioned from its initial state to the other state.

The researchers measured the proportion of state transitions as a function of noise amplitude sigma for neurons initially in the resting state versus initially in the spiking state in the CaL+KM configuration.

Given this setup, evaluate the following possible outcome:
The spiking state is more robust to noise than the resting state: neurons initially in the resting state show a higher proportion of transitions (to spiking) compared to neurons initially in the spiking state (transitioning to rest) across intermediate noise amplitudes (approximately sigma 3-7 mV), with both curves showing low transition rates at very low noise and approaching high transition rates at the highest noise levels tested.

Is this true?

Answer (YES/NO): NO